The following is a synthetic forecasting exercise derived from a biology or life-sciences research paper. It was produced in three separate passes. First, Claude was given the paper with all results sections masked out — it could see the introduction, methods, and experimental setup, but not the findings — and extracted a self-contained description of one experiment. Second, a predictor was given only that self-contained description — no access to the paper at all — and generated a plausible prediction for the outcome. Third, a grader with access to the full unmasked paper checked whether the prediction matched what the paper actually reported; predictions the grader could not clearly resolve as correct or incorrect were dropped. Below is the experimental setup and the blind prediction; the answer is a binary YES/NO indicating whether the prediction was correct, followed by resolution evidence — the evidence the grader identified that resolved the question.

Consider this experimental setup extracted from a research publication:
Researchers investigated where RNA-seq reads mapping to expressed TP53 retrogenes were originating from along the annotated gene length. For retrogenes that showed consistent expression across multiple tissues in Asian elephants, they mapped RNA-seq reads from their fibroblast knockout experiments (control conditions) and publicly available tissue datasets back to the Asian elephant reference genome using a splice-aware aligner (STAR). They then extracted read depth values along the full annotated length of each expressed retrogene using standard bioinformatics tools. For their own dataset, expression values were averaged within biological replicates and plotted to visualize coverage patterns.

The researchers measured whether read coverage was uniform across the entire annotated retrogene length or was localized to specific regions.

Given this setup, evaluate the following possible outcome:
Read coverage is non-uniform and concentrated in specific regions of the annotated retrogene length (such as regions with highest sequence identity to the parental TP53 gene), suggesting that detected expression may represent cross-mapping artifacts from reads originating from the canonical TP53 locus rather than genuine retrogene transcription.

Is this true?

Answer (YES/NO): NO